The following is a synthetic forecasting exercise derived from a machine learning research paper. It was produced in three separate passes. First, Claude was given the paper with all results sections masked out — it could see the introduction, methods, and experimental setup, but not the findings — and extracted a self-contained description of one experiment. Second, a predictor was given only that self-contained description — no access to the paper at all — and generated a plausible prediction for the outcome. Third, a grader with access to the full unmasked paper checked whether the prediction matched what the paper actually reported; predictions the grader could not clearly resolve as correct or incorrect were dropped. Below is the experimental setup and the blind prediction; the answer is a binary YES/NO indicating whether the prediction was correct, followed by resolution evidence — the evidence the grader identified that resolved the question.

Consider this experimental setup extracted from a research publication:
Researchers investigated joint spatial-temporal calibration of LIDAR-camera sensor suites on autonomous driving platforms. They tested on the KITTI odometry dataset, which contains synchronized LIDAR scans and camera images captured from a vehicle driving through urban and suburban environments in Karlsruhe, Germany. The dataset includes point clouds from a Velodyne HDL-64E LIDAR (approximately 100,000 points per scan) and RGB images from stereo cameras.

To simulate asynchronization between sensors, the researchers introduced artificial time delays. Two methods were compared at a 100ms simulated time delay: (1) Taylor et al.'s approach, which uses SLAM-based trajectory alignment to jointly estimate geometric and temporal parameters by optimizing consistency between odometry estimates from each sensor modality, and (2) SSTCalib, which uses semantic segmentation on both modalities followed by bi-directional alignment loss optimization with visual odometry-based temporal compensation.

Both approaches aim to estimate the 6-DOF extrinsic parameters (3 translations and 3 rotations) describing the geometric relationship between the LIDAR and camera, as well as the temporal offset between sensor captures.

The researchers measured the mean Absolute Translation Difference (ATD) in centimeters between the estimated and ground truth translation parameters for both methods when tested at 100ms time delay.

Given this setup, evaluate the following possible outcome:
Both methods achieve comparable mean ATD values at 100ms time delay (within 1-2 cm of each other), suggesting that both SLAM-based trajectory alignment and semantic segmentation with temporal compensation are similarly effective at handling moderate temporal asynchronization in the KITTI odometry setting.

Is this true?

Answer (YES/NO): NO